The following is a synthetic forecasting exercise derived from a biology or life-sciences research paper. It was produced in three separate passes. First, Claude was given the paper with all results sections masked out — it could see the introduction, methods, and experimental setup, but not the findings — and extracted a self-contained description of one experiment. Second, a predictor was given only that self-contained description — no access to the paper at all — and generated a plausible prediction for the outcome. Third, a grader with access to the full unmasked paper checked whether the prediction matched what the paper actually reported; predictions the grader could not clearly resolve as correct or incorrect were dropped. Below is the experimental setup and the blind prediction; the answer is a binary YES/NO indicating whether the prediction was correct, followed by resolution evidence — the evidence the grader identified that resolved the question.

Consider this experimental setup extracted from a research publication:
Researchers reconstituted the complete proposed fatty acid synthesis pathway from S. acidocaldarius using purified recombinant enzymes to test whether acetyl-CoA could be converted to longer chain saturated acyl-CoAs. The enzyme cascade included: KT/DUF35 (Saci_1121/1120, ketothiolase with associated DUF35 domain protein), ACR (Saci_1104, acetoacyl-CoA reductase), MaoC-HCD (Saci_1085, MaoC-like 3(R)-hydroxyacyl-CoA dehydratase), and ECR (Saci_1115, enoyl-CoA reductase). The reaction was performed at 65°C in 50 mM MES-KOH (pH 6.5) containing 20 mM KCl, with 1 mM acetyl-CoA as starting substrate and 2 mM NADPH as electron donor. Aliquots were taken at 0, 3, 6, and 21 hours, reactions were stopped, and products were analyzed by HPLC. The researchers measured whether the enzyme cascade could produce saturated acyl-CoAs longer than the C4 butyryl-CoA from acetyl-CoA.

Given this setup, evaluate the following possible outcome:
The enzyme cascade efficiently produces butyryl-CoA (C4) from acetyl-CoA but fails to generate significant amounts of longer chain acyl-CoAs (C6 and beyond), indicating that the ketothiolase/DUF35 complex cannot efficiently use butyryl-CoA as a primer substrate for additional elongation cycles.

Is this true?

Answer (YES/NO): NO